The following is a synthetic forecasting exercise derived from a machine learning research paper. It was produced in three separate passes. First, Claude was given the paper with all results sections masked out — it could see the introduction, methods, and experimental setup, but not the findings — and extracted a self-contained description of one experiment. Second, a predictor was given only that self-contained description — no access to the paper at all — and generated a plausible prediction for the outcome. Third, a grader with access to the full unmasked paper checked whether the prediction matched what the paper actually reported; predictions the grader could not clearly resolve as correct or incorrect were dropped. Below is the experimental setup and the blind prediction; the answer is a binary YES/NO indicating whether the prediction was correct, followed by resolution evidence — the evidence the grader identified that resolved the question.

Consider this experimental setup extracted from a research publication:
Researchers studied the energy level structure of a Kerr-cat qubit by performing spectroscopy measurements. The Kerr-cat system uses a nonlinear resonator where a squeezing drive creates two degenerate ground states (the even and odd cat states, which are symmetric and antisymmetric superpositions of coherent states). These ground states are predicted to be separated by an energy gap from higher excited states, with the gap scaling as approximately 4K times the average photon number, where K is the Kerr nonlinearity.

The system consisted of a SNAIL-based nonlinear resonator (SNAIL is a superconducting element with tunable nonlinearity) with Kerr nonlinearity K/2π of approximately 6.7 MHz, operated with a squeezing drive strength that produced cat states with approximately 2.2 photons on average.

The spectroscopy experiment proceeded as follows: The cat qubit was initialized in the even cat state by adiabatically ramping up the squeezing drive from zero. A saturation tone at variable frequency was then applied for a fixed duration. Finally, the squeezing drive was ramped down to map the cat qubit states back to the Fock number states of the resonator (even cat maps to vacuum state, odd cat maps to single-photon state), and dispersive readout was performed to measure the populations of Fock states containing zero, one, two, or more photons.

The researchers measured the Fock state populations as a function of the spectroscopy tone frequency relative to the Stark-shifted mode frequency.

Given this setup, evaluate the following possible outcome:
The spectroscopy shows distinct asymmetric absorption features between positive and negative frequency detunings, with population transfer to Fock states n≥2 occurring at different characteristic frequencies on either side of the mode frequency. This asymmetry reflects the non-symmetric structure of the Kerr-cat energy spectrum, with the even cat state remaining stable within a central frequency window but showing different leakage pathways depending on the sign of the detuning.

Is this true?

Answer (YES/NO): NO